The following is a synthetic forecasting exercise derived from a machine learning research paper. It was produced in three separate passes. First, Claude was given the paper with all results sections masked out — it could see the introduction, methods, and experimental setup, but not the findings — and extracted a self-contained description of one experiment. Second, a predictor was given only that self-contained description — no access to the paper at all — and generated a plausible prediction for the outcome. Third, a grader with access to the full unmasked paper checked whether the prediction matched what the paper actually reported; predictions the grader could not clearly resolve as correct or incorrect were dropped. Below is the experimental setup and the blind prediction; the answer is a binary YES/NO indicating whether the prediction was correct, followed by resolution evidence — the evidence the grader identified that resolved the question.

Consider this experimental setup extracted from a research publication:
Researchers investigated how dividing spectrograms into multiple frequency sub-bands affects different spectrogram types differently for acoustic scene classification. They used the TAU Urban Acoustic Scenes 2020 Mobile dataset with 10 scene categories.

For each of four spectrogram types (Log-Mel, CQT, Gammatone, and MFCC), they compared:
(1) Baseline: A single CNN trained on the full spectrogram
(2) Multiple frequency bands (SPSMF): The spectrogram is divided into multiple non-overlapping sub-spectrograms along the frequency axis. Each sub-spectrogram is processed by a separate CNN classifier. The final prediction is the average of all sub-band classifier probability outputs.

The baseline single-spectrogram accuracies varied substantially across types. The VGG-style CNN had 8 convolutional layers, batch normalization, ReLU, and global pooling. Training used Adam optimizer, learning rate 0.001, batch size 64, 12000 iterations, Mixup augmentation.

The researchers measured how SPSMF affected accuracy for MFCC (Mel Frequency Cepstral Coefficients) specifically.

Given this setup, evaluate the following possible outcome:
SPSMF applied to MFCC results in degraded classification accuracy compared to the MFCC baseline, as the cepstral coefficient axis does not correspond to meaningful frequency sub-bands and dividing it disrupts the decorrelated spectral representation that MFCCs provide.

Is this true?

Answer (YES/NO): YES